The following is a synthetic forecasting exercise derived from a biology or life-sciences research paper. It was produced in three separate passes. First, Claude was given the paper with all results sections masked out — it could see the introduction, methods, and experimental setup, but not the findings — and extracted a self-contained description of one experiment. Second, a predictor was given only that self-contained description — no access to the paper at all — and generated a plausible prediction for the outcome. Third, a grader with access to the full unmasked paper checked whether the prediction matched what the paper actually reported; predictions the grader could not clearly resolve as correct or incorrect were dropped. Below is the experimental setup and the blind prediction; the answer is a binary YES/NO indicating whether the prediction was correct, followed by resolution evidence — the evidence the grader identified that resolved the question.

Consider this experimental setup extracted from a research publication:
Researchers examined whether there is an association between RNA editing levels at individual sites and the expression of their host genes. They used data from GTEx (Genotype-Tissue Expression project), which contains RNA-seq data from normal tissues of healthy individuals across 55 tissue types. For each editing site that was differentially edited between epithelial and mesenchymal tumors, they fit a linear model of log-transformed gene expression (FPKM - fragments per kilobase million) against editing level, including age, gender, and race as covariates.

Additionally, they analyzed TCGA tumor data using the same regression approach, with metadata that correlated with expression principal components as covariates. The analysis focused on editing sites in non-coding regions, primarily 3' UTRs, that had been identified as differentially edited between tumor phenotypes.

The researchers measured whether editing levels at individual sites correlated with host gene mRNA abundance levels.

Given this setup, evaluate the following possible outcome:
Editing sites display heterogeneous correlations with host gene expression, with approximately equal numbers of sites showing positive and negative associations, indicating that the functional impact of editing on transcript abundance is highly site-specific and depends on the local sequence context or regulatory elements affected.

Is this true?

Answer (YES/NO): NO